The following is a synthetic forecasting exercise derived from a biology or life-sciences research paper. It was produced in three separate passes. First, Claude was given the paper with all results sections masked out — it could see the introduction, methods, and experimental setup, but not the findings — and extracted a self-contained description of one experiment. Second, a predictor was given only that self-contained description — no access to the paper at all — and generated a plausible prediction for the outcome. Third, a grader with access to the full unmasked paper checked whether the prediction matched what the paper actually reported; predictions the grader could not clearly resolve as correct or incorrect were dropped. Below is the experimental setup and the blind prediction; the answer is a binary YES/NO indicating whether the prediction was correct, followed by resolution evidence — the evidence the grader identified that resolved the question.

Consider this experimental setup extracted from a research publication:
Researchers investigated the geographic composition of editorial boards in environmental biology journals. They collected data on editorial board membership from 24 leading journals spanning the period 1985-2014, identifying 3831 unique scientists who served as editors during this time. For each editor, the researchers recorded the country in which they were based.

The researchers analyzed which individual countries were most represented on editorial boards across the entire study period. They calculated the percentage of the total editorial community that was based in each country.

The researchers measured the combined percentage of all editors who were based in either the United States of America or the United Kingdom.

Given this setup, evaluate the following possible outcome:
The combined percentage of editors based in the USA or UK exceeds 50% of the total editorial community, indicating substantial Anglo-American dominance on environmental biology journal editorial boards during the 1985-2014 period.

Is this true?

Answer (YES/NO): YES